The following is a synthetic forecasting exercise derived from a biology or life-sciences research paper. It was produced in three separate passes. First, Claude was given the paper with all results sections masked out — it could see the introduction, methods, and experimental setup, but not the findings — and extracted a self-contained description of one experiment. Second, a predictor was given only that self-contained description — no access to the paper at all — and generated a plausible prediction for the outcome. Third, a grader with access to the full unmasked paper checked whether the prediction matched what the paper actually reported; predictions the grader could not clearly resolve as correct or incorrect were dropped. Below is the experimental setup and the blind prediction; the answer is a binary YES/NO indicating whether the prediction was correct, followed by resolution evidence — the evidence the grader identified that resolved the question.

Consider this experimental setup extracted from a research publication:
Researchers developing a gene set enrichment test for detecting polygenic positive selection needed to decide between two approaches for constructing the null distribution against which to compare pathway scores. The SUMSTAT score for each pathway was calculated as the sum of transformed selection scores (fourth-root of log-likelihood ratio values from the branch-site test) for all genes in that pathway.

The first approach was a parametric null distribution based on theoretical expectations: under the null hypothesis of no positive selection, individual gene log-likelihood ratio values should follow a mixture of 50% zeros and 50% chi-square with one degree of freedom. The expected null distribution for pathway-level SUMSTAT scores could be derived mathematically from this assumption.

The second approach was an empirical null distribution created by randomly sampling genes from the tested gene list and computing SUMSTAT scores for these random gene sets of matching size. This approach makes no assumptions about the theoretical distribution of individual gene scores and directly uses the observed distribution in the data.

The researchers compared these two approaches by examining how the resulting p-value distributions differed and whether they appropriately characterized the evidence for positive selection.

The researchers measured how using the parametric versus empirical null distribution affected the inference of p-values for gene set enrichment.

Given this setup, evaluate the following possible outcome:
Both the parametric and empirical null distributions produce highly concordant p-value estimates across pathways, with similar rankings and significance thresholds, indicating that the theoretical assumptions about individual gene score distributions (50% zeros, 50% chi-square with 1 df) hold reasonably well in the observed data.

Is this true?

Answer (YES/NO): NO